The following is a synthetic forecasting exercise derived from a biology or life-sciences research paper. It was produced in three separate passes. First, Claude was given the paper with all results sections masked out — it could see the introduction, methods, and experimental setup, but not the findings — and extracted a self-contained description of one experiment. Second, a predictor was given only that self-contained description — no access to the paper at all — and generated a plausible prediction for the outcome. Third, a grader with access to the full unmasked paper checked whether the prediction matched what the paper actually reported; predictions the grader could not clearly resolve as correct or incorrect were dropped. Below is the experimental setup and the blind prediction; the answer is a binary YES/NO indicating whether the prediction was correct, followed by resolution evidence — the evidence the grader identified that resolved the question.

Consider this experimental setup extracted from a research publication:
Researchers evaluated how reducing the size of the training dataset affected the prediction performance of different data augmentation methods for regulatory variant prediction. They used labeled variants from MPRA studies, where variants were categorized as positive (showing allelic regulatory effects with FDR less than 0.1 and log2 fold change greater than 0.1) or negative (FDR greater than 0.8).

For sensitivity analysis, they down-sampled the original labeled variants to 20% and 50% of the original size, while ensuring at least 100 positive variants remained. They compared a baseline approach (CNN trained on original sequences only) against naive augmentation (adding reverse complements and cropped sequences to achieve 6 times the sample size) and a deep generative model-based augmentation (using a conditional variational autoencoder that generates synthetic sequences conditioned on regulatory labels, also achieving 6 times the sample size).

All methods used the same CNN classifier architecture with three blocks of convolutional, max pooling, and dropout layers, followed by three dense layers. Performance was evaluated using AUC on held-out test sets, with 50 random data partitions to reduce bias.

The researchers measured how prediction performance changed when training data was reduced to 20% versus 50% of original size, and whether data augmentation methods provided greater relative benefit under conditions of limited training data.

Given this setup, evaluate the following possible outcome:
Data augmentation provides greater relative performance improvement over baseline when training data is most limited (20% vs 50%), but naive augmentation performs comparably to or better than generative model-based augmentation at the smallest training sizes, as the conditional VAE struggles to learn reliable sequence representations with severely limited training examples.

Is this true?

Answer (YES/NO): NO